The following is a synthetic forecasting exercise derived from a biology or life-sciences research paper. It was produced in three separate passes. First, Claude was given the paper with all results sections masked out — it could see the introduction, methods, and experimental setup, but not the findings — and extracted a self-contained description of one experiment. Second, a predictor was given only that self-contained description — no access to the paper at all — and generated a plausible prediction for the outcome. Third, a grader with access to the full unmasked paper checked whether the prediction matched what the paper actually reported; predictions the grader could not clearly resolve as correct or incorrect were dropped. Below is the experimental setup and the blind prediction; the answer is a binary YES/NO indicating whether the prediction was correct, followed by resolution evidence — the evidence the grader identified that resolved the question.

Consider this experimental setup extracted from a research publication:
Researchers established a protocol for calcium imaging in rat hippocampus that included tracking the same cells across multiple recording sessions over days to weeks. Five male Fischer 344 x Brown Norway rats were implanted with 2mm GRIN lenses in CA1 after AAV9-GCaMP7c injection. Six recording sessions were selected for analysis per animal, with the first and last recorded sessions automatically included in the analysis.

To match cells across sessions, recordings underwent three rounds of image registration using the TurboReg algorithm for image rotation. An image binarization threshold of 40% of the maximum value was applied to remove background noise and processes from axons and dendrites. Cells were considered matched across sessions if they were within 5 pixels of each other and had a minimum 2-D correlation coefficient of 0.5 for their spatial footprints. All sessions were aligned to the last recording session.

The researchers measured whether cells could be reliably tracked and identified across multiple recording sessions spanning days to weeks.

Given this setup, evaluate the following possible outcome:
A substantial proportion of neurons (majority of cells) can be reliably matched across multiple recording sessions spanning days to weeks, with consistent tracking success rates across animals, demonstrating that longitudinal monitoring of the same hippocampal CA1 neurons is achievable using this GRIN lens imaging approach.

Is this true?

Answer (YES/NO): NO